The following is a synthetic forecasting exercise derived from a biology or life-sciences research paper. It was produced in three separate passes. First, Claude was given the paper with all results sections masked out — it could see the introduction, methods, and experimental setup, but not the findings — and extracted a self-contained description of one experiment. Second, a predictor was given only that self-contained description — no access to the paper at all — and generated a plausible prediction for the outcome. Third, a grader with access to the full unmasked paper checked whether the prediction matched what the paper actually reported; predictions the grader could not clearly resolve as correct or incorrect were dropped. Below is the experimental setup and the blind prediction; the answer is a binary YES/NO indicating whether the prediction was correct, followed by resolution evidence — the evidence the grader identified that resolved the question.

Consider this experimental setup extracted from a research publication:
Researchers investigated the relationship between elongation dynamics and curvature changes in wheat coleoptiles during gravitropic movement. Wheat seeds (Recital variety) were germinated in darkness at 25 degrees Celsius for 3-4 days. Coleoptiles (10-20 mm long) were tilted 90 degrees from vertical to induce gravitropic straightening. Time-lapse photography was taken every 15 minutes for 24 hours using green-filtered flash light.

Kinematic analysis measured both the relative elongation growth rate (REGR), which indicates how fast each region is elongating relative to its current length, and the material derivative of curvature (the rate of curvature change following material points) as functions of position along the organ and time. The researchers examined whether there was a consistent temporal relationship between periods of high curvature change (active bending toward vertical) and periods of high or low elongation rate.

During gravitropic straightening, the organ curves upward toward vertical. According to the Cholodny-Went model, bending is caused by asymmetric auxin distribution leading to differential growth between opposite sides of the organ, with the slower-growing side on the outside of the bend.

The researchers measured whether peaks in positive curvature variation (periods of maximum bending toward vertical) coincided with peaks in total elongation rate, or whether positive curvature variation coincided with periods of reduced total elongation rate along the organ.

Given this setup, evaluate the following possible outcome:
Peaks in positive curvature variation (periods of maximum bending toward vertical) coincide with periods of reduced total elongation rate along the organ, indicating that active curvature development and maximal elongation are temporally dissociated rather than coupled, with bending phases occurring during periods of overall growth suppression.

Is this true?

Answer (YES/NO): YES